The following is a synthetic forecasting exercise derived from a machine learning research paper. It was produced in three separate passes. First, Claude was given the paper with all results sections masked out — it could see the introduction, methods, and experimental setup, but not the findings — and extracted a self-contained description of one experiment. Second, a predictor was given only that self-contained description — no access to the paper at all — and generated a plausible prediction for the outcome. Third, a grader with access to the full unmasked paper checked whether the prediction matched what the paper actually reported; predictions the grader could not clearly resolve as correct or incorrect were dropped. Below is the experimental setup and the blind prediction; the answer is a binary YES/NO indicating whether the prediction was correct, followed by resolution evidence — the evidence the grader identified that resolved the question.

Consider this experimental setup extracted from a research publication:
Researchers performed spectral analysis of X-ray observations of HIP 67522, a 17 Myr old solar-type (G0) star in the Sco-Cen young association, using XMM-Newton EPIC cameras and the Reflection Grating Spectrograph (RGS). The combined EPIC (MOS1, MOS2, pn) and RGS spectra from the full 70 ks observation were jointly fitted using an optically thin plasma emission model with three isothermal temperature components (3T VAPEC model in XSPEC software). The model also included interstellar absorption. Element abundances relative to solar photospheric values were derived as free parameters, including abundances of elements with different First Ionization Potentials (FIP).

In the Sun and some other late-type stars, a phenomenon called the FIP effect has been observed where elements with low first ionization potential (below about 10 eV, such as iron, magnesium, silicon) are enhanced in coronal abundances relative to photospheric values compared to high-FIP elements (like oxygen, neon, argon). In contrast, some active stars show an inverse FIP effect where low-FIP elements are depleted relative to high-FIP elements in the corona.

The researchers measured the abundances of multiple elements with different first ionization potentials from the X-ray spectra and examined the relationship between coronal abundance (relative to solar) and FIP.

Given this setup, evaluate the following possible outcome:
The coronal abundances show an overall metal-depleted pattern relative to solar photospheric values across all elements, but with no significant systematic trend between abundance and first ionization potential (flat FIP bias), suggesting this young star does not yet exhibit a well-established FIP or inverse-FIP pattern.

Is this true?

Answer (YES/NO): NO